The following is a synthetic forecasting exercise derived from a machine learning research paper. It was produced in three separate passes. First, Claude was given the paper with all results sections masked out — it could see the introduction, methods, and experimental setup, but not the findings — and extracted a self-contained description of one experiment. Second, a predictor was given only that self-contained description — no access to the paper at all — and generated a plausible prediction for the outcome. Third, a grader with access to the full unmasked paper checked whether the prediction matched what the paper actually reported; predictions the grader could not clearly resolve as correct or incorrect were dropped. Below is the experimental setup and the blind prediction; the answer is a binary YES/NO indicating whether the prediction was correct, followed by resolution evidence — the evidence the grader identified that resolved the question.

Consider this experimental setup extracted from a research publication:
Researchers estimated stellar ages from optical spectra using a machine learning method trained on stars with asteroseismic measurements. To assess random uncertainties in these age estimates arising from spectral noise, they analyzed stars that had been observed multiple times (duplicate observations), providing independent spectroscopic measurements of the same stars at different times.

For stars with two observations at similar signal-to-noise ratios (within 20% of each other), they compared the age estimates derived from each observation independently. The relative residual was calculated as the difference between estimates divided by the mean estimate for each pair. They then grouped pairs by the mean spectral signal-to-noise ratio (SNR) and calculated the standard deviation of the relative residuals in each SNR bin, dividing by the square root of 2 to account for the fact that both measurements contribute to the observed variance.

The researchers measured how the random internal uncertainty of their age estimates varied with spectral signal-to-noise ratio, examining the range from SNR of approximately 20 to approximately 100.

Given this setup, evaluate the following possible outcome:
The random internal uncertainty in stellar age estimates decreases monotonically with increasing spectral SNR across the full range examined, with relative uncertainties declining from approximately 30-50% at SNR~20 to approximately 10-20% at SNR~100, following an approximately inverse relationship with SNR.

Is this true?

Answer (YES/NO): YES